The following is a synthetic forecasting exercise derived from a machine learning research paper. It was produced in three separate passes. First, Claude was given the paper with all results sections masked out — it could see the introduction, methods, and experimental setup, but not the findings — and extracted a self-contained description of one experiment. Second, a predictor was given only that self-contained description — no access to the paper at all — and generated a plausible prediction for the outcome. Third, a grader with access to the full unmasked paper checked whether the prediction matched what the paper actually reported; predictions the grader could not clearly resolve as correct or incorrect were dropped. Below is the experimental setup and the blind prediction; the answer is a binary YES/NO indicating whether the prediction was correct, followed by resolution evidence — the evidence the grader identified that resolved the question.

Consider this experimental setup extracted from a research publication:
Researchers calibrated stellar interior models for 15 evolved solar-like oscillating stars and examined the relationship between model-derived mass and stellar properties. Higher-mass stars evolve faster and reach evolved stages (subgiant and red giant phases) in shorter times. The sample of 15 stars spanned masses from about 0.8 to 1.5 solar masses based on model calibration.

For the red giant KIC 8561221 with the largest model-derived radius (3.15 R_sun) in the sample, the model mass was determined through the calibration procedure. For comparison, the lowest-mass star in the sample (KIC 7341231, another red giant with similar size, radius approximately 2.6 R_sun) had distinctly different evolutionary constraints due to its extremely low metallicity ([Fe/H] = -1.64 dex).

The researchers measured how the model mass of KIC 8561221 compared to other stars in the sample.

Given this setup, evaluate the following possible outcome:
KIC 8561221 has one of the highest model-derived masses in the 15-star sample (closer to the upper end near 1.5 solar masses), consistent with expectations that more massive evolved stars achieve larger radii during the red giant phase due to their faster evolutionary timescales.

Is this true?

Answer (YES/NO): YES